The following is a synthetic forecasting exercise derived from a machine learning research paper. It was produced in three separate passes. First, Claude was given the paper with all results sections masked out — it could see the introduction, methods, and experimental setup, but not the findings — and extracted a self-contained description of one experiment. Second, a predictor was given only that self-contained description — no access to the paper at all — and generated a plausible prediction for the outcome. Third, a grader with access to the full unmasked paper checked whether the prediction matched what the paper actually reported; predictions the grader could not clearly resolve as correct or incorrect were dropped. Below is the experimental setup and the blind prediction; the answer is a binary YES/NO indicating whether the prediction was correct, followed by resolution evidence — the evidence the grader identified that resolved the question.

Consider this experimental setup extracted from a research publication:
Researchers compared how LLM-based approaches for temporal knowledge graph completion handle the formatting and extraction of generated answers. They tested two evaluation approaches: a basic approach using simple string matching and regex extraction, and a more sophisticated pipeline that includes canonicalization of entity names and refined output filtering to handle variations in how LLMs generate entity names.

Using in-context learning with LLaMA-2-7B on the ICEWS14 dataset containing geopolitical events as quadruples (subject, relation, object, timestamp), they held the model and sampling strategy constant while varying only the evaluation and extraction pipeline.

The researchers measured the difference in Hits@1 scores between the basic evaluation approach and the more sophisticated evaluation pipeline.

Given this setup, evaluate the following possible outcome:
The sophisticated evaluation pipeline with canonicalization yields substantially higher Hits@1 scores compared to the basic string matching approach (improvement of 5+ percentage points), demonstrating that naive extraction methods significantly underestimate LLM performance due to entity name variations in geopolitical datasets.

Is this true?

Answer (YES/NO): YES